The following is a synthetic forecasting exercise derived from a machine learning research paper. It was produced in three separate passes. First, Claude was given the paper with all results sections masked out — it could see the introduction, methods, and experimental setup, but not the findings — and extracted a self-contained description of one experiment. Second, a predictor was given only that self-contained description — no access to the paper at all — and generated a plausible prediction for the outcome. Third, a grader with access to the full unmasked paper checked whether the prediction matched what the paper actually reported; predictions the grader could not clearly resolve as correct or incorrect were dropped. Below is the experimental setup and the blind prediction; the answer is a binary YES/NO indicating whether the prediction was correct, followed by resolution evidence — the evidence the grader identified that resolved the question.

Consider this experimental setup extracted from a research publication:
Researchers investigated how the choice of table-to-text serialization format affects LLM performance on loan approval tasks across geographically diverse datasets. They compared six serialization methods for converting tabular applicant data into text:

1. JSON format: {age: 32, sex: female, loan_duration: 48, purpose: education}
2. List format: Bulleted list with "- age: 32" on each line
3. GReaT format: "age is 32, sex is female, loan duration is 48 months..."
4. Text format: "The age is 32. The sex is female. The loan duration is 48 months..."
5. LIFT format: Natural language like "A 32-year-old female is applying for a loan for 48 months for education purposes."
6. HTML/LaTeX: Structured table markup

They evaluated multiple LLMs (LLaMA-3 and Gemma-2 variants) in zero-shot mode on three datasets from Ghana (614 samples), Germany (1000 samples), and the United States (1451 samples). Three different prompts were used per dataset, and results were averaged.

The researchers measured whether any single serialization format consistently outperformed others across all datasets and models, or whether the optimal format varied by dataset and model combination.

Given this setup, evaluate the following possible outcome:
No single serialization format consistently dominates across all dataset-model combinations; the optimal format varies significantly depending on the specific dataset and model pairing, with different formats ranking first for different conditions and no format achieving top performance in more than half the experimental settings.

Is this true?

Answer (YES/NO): YES